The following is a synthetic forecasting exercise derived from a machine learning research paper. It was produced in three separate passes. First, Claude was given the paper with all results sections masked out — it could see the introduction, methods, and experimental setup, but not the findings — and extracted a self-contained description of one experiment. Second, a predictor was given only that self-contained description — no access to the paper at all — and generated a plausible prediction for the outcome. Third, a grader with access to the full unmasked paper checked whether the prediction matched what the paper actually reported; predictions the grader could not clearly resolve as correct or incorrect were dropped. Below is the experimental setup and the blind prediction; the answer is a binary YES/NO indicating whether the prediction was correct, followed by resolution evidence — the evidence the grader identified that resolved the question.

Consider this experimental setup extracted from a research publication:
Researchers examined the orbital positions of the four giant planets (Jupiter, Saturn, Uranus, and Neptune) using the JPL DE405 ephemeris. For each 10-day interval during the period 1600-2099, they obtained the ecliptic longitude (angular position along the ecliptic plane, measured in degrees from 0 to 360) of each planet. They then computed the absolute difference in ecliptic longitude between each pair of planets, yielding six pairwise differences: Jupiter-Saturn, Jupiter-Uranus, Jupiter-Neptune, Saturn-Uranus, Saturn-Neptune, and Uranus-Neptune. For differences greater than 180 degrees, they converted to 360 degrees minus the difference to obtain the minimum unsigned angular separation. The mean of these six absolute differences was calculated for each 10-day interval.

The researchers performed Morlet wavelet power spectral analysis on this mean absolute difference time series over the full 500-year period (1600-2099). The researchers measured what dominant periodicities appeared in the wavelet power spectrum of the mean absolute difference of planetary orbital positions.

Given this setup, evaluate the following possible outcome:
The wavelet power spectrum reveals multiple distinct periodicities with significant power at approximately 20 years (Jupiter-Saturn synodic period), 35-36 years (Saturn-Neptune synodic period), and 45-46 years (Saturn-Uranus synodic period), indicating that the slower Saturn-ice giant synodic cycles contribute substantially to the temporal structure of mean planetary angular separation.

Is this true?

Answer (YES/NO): NO